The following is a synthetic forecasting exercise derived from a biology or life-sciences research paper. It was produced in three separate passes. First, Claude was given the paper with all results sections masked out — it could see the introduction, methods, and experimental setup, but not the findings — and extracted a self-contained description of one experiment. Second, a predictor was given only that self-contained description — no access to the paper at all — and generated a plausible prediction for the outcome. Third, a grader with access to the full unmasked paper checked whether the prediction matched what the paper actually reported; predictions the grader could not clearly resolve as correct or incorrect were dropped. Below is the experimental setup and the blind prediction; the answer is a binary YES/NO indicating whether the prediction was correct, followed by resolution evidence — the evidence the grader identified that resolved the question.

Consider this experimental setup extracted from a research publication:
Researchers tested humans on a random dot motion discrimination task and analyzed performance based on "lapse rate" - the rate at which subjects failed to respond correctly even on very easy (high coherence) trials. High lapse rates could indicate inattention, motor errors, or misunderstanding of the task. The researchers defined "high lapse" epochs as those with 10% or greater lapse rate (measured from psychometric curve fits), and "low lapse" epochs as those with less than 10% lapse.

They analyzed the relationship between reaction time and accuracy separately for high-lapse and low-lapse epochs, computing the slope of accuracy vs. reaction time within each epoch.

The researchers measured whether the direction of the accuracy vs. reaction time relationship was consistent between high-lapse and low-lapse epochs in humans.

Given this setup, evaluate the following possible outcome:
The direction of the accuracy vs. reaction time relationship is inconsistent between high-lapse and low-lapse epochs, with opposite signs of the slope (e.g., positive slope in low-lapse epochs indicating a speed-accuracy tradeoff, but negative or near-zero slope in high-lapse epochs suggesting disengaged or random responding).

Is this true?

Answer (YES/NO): NO